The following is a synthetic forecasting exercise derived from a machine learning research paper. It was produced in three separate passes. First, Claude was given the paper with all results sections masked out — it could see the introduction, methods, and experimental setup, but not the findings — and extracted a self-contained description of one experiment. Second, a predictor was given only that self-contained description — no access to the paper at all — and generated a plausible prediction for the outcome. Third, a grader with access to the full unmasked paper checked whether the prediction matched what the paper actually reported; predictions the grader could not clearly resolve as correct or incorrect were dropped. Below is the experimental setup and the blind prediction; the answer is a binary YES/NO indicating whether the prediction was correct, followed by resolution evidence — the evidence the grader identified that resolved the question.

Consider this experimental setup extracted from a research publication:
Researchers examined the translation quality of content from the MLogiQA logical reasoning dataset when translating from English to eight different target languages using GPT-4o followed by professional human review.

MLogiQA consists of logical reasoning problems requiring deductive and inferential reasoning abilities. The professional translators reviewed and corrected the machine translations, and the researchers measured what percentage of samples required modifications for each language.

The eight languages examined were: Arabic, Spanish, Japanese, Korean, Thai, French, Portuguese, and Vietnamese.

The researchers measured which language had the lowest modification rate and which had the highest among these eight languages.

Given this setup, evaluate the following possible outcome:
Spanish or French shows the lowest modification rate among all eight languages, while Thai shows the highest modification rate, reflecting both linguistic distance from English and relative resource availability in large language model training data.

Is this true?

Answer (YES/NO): NO